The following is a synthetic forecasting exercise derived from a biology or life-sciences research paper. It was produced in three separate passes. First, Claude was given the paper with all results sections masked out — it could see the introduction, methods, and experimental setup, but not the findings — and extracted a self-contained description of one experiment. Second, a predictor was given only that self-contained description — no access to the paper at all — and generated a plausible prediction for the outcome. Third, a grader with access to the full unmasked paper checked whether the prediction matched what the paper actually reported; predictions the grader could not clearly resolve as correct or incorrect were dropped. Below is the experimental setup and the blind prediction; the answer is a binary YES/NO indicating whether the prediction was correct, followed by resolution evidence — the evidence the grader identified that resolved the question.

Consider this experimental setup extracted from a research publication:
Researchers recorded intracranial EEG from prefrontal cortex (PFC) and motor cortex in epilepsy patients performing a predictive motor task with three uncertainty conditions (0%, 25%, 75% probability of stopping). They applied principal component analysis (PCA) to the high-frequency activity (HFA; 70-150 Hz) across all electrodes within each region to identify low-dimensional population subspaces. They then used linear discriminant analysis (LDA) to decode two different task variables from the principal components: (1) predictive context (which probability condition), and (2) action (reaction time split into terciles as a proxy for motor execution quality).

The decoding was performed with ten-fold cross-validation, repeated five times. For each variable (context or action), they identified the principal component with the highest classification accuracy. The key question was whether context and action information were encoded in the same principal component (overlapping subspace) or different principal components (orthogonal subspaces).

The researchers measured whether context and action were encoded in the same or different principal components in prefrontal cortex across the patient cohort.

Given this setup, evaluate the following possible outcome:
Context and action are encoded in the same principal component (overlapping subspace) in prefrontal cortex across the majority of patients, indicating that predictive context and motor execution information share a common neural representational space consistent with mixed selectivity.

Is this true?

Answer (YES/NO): NO